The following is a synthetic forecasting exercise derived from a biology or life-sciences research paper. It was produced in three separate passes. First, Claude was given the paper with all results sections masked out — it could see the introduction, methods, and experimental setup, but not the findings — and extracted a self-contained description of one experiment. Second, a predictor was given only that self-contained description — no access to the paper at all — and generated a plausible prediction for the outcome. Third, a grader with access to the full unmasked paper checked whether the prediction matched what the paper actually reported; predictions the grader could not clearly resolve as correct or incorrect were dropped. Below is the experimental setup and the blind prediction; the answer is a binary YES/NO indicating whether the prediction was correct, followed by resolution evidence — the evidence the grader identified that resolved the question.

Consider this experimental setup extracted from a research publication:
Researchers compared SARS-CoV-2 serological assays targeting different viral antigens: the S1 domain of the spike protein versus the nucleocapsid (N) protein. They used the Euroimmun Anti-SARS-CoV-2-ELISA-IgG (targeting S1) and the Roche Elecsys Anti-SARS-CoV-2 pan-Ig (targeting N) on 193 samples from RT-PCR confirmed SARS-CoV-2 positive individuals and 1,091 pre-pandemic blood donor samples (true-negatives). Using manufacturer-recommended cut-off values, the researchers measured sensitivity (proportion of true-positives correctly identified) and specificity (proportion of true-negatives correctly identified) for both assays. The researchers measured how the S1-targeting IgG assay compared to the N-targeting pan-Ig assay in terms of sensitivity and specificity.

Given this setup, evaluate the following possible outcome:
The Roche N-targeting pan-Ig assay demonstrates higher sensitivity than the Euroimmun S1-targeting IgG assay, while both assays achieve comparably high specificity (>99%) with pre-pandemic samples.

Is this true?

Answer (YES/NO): NO